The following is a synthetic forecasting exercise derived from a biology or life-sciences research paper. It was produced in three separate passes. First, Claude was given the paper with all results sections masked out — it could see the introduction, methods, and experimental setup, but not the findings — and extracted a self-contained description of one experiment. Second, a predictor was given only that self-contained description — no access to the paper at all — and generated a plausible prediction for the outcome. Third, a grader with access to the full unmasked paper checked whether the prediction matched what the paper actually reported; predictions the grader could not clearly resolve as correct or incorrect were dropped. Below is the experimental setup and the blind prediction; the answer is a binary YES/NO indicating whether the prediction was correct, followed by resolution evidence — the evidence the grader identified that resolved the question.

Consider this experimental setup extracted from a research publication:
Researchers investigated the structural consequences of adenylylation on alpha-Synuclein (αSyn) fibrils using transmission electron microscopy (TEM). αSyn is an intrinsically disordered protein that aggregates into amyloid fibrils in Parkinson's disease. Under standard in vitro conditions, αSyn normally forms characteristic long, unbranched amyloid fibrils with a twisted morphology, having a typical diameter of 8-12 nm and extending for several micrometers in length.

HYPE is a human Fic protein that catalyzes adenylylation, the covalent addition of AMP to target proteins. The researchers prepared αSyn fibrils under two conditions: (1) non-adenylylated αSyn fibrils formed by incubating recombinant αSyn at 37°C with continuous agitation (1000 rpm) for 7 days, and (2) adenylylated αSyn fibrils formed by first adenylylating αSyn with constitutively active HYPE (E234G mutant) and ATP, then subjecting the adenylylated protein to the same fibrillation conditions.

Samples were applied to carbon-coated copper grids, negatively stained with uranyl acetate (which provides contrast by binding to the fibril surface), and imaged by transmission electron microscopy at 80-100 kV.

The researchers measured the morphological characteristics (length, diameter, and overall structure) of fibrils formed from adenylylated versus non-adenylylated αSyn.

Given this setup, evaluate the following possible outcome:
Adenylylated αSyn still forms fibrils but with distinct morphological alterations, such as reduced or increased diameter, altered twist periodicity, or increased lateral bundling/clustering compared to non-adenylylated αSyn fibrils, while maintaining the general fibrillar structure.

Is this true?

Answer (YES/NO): YES